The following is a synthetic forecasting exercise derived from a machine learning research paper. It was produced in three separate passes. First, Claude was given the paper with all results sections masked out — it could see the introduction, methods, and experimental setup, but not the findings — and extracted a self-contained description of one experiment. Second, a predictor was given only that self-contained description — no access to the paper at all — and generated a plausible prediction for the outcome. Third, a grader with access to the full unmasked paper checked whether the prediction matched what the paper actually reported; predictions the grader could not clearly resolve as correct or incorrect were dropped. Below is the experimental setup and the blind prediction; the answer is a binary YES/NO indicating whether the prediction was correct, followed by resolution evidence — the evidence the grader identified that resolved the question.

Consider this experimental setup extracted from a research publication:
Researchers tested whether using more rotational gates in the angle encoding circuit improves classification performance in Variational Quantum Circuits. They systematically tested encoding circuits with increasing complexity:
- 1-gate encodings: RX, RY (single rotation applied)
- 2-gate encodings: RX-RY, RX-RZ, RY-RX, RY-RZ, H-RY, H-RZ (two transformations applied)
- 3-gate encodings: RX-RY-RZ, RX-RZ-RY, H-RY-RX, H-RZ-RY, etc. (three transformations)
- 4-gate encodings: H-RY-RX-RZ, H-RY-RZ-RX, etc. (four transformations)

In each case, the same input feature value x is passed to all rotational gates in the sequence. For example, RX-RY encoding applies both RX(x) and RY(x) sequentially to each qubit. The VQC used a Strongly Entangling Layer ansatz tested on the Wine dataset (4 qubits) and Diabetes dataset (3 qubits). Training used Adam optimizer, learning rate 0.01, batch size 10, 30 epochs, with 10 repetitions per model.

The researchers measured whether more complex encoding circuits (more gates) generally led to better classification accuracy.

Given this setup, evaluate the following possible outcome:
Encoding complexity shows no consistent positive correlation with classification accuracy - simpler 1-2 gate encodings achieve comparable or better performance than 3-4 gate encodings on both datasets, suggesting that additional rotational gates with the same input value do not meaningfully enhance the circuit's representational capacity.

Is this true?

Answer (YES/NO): YES